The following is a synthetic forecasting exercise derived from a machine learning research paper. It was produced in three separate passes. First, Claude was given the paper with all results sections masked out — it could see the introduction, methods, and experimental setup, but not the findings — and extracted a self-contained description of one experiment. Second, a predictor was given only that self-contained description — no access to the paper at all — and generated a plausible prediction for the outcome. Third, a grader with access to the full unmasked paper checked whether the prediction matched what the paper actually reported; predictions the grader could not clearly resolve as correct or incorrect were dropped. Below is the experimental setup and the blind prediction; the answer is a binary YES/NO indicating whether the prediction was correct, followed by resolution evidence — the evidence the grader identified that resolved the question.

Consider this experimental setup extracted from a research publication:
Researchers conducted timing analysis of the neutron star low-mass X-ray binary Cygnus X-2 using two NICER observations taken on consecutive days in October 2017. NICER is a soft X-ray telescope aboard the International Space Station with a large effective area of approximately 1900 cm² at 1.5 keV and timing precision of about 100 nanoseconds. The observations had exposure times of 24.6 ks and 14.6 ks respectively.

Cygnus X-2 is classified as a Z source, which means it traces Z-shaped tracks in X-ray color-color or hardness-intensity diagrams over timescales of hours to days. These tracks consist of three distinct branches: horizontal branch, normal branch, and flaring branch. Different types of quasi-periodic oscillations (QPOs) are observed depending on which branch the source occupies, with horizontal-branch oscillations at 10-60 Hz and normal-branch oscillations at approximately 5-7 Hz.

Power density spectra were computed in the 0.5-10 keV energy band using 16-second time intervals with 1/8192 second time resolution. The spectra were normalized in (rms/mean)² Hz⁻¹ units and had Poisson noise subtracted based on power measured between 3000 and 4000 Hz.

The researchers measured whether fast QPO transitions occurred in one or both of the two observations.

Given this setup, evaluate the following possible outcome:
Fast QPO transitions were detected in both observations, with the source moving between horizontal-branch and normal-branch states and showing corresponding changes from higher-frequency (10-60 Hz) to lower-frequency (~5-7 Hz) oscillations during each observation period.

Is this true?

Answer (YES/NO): YES